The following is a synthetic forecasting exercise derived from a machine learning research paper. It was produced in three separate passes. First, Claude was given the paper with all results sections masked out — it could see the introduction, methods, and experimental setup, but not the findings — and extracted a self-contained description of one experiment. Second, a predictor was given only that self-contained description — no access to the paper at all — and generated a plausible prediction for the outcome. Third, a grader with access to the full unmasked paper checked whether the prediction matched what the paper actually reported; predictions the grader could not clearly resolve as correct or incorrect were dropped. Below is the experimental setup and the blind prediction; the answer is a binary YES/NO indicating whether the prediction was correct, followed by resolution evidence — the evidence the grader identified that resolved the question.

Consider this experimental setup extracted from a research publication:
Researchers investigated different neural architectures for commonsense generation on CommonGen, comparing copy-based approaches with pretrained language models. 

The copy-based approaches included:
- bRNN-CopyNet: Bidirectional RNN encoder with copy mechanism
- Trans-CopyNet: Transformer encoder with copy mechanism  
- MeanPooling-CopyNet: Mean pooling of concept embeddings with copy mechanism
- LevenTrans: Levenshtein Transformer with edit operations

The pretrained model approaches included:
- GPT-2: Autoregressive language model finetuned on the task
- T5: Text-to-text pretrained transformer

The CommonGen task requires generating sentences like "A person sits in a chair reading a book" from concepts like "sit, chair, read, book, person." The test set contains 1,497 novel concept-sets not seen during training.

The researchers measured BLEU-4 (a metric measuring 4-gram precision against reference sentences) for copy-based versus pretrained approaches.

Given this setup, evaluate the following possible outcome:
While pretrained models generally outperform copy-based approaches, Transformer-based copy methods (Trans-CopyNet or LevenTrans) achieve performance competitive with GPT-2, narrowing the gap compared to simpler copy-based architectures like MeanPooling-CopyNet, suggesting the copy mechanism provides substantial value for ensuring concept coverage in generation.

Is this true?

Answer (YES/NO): NO